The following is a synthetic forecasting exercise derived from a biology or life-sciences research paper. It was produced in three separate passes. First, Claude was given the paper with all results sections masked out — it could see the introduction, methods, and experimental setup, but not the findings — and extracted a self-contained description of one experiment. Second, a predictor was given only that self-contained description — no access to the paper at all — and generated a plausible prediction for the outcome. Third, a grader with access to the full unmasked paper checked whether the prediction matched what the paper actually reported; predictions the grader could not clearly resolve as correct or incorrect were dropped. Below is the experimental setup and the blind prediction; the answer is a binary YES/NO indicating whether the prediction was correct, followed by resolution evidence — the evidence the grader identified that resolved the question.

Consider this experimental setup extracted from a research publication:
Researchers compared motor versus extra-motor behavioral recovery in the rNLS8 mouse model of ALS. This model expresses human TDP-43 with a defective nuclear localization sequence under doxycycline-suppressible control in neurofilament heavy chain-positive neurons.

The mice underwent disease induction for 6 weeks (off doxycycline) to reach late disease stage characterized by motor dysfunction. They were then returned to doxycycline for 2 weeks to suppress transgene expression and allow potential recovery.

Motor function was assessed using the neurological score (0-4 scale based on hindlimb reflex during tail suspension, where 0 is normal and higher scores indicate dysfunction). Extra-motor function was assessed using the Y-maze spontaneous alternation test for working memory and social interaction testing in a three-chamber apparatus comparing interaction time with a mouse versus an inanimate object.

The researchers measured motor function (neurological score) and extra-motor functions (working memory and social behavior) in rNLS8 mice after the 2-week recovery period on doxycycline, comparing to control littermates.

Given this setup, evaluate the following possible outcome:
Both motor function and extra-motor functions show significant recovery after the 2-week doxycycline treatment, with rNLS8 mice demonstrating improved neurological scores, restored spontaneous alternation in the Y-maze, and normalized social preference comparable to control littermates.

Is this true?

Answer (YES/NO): NO